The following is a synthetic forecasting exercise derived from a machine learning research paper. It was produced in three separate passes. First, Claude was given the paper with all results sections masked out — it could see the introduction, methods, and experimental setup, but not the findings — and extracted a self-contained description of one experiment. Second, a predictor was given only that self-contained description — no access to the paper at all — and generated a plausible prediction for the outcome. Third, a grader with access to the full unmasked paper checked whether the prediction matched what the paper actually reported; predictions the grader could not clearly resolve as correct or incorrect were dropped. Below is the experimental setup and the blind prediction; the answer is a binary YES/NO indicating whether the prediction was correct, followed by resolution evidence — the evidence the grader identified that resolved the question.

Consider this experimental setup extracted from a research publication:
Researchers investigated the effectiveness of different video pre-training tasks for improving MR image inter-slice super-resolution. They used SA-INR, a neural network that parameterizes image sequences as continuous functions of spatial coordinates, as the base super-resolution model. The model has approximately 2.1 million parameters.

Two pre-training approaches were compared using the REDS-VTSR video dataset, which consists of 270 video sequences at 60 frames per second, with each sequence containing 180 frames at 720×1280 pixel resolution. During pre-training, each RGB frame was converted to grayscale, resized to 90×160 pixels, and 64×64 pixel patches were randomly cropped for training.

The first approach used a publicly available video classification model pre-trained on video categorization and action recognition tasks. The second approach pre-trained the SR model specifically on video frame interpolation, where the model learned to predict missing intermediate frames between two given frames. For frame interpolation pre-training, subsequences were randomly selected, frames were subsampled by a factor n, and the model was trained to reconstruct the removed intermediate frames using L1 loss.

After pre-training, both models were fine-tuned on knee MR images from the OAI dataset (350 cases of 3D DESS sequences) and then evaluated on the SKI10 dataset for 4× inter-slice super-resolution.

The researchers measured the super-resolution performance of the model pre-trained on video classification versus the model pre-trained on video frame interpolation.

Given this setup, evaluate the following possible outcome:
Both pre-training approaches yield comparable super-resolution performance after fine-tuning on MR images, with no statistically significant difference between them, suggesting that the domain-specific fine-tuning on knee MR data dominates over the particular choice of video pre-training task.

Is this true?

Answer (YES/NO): NO